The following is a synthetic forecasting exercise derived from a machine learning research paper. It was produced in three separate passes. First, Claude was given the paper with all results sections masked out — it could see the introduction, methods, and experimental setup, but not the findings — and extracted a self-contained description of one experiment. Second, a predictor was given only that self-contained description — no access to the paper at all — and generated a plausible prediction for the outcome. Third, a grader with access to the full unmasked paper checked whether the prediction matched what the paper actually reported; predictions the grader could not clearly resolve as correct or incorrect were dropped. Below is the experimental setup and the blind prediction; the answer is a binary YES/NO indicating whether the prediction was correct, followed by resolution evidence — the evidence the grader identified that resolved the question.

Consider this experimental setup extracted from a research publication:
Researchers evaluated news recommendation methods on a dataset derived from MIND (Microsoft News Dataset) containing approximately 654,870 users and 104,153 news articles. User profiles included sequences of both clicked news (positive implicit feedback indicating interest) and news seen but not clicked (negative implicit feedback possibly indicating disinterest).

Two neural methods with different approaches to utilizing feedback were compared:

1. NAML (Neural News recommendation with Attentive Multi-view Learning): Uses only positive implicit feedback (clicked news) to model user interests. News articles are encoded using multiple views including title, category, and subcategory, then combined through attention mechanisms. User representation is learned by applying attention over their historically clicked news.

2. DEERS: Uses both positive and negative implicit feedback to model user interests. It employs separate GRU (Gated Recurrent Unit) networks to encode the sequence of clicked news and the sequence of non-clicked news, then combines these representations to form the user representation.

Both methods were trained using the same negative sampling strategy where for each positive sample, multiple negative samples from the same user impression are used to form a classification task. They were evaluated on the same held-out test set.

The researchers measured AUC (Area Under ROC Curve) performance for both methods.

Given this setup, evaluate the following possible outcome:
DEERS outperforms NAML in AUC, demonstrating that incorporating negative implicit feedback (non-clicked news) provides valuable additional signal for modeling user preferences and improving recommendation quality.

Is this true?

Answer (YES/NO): NO